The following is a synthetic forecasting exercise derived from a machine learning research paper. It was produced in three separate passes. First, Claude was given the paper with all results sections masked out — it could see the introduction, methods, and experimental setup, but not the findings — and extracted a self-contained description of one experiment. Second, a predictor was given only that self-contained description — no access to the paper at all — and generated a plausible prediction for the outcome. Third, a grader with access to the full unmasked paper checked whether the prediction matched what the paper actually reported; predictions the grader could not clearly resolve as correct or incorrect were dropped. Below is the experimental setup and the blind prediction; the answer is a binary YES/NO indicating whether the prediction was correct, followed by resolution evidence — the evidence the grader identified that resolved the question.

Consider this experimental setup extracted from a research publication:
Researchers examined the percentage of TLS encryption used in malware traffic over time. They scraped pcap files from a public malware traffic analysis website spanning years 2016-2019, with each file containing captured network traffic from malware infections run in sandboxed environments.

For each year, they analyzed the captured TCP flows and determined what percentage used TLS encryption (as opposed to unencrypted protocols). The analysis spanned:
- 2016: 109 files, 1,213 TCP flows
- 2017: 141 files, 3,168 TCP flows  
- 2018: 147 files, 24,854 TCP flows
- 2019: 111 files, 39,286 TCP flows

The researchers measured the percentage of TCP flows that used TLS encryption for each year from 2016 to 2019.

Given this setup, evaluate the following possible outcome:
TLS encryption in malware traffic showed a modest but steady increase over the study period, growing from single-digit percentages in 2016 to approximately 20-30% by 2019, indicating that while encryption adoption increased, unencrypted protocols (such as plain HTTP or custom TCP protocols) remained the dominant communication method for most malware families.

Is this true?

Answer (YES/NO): NO